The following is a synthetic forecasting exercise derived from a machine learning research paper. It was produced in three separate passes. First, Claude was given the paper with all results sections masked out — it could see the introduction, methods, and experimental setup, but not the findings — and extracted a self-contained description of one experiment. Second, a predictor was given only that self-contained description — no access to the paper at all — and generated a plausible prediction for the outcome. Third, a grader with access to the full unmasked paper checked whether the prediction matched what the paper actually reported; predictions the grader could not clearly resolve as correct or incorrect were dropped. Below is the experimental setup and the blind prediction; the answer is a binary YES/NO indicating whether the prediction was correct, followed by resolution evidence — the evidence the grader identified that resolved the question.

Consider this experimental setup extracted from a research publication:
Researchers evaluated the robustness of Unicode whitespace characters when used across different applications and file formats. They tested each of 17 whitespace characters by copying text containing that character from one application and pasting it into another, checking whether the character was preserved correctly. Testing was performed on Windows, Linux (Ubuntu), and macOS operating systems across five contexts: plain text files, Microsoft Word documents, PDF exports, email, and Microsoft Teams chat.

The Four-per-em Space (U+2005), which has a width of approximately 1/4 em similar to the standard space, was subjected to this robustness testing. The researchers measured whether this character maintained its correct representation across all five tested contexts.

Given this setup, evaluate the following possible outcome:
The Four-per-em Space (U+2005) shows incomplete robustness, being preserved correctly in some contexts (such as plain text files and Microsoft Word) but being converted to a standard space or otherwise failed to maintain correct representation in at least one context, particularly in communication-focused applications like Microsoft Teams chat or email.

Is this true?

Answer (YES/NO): NO